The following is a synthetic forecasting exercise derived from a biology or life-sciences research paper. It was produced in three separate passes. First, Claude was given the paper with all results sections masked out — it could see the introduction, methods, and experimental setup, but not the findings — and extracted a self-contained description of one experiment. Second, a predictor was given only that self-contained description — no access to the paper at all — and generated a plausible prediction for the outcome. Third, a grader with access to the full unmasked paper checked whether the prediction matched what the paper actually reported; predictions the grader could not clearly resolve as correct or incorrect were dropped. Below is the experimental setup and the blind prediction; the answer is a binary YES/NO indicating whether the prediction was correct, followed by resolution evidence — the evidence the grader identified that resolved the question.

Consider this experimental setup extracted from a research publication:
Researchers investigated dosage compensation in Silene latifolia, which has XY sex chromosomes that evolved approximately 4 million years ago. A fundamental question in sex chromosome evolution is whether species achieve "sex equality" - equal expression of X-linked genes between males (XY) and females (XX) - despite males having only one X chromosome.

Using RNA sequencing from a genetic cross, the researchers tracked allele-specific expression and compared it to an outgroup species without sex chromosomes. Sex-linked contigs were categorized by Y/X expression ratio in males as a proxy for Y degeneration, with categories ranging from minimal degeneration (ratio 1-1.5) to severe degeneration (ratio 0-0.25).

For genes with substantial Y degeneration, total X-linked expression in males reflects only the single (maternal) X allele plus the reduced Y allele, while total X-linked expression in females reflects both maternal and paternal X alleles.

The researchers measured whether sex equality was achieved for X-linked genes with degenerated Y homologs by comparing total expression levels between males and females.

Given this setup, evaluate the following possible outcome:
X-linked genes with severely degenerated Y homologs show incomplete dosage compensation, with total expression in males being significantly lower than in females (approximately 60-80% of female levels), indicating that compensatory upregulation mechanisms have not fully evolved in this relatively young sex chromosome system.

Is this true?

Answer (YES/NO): NO